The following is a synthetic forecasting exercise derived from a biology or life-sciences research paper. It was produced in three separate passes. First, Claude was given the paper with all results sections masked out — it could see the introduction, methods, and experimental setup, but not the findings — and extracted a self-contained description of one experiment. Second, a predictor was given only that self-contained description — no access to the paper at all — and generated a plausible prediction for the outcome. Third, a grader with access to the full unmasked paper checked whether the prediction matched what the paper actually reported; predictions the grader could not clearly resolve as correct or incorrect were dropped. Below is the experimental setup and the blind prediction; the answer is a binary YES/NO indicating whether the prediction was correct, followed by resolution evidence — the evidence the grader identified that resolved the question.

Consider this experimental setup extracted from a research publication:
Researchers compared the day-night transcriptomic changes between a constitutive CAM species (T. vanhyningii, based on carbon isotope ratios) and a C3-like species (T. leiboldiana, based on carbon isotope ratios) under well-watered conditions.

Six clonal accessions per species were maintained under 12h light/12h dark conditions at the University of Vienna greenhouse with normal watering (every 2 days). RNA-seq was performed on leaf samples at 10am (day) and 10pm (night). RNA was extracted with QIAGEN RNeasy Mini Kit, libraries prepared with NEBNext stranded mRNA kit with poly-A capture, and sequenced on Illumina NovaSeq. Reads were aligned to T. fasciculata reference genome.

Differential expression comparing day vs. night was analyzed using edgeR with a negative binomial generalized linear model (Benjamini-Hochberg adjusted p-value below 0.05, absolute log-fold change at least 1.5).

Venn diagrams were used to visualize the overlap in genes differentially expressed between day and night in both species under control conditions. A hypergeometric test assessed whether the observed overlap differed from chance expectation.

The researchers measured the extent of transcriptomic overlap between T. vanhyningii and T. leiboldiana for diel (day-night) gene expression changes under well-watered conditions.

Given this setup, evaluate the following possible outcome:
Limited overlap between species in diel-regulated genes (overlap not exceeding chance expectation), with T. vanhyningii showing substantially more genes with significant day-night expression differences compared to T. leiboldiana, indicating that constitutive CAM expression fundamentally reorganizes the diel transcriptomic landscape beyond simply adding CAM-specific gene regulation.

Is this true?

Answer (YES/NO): NO